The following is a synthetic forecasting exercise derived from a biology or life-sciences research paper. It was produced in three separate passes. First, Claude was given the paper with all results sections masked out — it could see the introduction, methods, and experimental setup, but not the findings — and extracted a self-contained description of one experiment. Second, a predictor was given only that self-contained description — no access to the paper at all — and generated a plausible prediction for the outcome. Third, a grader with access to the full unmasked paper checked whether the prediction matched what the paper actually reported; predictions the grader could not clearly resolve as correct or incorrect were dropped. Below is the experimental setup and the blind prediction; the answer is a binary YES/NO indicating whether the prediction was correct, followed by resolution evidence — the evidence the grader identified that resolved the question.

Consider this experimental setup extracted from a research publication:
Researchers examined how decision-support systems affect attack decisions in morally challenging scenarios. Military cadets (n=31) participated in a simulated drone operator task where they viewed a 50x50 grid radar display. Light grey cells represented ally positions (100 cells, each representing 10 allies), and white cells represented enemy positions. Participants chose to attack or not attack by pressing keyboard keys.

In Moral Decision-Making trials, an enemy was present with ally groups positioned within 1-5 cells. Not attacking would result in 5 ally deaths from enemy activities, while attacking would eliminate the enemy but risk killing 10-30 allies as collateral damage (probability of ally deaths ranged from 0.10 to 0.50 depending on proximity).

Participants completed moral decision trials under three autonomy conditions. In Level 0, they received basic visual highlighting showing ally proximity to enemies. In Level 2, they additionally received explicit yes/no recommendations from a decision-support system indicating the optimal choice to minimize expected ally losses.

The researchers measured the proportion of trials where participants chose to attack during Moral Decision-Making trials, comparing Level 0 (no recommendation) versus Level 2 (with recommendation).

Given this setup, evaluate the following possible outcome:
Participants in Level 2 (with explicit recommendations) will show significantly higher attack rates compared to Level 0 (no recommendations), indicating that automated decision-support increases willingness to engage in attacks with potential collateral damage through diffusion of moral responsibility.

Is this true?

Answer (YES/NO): NO